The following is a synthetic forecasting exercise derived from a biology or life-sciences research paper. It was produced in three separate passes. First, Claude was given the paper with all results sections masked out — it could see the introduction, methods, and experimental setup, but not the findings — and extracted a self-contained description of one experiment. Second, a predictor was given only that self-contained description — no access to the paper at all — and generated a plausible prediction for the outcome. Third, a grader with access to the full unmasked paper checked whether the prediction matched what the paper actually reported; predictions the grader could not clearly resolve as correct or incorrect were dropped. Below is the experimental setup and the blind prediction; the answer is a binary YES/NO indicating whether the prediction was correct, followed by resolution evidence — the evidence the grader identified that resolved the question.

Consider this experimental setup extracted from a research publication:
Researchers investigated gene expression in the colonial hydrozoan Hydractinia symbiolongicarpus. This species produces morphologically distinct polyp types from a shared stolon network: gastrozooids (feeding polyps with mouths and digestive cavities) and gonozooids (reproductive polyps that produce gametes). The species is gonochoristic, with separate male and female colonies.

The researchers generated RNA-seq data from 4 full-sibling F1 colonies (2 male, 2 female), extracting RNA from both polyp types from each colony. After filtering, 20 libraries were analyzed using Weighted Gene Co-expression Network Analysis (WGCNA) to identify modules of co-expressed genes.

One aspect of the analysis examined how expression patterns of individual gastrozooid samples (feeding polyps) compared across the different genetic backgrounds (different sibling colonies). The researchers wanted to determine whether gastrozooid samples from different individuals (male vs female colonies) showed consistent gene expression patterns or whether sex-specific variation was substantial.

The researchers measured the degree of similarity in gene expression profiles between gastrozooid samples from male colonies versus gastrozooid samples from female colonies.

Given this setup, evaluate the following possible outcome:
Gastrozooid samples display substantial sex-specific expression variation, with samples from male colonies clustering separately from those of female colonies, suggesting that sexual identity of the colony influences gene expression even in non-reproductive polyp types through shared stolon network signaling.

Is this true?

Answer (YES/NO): NO